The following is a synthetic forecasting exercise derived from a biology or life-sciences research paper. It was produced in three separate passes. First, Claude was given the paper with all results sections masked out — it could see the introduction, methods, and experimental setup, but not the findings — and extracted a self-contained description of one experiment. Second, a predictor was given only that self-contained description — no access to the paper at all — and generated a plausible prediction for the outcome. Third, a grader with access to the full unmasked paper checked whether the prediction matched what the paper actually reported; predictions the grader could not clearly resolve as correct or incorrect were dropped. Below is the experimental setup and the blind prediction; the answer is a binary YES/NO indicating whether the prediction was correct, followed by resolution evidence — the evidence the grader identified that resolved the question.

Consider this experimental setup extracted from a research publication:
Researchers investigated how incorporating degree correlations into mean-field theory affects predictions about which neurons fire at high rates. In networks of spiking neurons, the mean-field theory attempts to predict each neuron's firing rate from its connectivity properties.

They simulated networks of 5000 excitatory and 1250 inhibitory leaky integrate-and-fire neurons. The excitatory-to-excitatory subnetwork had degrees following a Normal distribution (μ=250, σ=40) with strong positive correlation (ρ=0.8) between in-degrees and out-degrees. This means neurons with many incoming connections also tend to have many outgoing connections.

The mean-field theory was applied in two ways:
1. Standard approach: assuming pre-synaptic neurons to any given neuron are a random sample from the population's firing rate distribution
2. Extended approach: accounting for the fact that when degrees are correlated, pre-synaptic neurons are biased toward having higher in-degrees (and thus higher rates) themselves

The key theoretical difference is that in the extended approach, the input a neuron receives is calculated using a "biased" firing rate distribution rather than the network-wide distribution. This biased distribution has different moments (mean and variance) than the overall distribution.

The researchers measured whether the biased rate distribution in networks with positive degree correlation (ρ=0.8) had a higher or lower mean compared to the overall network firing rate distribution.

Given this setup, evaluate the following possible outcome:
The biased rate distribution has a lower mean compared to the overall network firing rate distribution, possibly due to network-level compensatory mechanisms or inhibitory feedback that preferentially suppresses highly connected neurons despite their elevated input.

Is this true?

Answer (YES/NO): NO